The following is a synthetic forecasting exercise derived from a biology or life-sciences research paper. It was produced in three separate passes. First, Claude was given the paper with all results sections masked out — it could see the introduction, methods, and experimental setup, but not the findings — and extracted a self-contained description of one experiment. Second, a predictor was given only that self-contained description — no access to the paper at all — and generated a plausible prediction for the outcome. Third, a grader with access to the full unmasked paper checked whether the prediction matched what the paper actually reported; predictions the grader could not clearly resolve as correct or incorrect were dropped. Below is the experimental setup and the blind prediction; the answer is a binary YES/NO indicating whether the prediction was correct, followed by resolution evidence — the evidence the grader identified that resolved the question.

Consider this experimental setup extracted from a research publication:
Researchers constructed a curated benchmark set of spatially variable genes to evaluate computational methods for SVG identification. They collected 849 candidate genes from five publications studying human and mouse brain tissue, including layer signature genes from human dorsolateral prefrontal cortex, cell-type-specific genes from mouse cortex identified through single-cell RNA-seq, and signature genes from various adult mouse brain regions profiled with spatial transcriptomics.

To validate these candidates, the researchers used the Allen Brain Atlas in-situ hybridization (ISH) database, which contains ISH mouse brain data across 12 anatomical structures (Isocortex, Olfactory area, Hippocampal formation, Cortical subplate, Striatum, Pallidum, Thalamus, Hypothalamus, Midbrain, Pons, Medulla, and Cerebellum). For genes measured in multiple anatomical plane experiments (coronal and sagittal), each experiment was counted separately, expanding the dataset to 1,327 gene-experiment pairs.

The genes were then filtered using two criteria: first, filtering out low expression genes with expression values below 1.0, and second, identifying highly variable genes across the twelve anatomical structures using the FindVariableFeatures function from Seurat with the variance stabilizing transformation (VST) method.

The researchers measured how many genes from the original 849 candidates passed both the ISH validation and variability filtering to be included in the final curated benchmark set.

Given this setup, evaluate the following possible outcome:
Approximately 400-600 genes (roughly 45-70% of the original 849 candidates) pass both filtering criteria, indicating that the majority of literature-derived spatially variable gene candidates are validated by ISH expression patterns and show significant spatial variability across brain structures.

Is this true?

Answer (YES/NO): YES